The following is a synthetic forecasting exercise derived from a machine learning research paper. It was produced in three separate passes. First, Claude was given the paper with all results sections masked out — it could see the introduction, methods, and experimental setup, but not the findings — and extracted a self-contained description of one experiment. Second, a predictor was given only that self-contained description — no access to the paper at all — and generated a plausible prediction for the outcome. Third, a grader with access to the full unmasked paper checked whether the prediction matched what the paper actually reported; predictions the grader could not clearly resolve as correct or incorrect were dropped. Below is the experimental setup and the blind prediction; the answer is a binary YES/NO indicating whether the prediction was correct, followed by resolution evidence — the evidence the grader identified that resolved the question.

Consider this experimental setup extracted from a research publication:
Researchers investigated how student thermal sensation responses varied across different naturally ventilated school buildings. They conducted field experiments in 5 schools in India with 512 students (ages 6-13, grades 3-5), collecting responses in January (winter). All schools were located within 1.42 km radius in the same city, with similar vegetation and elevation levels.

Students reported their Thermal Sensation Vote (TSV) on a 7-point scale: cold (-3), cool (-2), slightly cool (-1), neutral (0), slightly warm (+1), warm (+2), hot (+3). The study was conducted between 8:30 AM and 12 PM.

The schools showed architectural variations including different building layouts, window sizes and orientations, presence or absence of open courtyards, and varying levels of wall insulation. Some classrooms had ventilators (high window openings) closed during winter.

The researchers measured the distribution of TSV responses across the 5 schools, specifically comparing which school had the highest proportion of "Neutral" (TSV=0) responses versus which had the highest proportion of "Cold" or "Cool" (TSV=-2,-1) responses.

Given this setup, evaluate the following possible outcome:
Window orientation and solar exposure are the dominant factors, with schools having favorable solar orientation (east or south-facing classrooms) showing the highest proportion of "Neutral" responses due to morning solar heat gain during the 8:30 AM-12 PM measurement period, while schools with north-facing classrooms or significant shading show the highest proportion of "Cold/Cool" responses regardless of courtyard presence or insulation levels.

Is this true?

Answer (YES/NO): NO